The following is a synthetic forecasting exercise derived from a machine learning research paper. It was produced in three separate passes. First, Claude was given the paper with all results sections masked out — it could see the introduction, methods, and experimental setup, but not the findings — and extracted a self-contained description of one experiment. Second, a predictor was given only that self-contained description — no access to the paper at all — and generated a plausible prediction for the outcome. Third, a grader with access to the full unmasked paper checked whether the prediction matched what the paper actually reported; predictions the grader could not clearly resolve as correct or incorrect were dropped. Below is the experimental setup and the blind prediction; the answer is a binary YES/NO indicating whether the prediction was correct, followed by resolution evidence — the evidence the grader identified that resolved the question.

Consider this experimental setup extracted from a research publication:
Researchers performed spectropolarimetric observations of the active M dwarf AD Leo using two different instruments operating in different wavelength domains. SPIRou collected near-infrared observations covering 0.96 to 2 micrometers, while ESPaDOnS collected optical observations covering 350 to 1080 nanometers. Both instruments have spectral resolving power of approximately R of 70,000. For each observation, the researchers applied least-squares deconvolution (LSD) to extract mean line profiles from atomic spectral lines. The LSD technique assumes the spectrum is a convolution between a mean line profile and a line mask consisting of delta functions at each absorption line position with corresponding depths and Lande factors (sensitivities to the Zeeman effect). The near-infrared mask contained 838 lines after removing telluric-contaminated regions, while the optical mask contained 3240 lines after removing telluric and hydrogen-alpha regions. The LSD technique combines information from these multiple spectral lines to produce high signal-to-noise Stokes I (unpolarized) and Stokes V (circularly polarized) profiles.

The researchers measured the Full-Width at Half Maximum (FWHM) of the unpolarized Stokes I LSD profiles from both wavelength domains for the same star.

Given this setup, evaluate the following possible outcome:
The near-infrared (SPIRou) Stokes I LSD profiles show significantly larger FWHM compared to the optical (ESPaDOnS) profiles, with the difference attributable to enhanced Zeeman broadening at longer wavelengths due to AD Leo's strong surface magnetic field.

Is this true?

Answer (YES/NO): YES